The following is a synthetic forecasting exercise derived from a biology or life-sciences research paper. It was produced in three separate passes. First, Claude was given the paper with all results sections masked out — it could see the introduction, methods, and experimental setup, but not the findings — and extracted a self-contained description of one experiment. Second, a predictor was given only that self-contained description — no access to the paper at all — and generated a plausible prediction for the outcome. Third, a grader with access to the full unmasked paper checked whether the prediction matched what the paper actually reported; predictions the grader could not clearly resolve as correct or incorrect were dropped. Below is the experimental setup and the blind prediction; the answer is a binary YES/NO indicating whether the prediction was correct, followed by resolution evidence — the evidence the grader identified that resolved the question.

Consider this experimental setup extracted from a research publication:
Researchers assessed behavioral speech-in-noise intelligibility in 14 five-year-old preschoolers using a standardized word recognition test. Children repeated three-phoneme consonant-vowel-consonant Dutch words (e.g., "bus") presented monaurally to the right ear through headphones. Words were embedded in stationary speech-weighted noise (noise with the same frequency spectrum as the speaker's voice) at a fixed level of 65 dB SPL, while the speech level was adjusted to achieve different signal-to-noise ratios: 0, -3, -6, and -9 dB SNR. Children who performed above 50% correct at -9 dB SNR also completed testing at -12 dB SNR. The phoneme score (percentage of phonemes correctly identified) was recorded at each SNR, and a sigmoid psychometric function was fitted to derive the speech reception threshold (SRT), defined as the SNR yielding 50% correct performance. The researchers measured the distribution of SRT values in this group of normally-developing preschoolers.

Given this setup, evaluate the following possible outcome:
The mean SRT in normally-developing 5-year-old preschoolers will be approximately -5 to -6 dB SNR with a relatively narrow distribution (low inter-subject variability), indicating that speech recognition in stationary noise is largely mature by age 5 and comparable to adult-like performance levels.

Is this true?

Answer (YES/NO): NO